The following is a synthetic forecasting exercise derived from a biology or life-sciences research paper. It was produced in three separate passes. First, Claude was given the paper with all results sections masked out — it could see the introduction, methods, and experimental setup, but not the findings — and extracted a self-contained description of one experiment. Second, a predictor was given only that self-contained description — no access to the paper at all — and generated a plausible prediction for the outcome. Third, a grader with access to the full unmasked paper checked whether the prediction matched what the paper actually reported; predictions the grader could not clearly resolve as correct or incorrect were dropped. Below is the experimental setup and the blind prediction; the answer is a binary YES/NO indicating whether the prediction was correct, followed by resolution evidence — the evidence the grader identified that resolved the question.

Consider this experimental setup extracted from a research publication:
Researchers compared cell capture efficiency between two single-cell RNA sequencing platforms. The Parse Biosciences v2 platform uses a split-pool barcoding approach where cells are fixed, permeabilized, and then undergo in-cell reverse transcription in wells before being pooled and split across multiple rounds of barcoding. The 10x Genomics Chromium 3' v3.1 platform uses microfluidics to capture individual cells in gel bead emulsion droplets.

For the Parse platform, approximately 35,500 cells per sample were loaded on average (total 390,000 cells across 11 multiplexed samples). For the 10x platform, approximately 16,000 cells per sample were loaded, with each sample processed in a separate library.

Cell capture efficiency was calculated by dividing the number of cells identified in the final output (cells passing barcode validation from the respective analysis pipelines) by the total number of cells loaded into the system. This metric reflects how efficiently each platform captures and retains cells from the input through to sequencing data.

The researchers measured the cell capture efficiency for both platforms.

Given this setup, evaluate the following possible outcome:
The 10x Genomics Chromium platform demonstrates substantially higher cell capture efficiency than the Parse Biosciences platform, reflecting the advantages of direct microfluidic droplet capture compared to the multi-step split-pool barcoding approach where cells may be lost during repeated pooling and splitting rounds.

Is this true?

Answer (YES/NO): YES